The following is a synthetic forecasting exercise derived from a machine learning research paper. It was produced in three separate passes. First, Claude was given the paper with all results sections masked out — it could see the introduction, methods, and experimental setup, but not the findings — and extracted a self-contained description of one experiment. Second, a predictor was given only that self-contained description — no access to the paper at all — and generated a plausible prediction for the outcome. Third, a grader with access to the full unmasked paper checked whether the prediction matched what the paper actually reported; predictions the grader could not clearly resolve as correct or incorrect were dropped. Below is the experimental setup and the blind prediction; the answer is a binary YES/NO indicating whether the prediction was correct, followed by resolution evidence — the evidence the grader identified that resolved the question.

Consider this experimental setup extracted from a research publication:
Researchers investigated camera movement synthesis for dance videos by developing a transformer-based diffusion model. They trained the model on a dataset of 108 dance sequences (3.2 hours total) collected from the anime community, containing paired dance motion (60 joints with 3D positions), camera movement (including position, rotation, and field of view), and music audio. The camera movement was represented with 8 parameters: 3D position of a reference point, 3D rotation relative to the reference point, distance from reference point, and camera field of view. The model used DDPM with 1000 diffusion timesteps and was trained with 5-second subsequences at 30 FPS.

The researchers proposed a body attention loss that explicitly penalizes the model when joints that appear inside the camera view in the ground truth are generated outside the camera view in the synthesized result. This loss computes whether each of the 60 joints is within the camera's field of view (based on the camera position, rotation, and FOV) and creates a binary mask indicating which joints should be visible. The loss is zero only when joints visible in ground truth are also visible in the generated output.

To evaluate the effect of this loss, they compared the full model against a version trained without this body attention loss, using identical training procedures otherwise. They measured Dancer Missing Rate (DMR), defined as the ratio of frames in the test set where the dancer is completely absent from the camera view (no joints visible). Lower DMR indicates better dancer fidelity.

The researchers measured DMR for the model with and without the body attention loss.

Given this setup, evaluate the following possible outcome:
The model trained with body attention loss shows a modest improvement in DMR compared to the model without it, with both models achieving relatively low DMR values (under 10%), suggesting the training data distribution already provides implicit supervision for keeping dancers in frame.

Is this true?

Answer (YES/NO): NO